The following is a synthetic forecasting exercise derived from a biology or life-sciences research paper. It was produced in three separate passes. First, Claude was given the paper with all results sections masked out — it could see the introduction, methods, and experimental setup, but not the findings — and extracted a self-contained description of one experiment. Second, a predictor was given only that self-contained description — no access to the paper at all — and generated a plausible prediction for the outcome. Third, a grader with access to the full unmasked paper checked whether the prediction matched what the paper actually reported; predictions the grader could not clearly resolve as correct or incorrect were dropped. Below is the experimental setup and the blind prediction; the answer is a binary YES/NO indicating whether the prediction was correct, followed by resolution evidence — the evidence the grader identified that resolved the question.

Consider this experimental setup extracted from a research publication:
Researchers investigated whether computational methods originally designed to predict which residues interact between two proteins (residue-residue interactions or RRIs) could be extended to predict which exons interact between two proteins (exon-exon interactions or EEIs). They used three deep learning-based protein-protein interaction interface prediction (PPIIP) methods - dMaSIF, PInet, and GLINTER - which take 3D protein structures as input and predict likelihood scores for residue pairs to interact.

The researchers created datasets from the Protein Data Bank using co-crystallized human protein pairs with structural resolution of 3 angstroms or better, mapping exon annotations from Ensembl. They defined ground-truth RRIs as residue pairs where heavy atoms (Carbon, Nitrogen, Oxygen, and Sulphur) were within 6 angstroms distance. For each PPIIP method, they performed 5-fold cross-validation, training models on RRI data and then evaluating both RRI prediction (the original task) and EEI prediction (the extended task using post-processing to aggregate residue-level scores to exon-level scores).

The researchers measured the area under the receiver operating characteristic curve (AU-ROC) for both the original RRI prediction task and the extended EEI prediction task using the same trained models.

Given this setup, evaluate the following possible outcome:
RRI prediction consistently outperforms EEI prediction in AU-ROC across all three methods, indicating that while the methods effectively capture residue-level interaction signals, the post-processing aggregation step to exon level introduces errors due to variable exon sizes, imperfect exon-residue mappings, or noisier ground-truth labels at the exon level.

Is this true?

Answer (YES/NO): NO